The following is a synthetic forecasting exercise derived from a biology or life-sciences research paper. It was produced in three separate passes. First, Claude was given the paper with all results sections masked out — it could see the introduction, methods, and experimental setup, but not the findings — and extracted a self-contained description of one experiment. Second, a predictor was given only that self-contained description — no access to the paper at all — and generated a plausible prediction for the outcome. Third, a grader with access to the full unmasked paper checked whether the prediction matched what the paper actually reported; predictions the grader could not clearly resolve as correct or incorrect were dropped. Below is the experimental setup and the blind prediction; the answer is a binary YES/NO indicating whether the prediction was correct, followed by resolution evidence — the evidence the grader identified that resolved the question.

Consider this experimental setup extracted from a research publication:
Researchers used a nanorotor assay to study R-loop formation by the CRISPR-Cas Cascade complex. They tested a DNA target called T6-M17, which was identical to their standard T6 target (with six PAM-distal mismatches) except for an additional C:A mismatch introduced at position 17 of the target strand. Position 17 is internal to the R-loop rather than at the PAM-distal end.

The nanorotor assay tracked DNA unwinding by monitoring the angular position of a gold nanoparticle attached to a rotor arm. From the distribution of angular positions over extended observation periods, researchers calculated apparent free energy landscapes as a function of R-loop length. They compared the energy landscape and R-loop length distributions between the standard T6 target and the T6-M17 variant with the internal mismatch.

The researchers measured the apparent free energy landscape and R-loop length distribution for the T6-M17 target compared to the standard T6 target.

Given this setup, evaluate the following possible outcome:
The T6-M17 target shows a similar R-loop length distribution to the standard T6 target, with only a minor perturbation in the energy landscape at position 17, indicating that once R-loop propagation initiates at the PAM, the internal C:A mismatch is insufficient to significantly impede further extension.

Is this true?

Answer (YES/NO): NO